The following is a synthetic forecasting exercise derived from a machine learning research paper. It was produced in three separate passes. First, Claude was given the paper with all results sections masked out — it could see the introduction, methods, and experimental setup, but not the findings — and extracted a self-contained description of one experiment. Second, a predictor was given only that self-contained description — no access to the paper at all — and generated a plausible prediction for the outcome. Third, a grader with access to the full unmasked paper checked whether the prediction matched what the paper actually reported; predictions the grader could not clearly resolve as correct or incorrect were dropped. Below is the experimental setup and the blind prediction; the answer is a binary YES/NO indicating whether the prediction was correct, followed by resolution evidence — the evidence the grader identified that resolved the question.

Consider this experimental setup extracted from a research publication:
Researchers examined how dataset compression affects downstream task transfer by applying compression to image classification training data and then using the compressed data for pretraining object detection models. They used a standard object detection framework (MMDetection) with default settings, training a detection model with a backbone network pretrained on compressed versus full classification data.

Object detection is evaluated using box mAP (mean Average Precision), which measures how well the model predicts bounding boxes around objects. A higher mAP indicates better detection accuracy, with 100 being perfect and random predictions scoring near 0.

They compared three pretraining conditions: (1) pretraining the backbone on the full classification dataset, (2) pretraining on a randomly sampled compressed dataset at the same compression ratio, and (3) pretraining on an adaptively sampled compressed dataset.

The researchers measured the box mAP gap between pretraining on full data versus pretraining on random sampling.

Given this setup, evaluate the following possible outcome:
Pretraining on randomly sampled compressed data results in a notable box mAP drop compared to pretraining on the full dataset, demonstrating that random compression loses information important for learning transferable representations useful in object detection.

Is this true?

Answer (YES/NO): NO